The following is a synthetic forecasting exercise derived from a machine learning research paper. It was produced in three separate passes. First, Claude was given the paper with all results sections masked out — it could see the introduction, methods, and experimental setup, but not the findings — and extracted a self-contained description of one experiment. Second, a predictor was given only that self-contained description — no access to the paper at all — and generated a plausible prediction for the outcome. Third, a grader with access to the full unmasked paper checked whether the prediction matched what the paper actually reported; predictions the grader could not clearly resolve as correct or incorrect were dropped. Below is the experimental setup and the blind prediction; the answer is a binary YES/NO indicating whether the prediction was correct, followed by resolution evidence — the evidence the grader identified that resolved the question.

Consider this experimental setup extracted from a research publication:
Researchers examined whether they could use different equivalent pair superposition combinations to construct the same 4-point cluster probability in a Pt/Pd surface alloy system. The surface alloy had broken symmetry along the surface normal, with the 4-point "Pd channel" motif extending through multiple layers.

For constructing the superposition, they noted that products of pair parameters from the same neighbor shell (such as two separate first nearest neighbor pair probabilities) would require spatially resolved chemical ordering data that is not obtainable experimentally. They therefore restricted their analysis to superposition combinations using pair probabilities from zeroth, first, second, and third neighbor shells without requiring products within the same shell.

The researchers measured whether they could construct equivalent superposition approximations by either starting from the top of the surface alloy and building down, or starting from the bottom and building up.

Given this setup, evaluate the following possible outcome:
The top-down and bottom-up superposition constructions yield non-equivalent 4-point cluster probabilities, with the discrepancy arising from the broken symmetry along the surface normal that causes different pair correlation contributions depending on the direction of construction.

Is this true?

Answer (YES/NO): YES